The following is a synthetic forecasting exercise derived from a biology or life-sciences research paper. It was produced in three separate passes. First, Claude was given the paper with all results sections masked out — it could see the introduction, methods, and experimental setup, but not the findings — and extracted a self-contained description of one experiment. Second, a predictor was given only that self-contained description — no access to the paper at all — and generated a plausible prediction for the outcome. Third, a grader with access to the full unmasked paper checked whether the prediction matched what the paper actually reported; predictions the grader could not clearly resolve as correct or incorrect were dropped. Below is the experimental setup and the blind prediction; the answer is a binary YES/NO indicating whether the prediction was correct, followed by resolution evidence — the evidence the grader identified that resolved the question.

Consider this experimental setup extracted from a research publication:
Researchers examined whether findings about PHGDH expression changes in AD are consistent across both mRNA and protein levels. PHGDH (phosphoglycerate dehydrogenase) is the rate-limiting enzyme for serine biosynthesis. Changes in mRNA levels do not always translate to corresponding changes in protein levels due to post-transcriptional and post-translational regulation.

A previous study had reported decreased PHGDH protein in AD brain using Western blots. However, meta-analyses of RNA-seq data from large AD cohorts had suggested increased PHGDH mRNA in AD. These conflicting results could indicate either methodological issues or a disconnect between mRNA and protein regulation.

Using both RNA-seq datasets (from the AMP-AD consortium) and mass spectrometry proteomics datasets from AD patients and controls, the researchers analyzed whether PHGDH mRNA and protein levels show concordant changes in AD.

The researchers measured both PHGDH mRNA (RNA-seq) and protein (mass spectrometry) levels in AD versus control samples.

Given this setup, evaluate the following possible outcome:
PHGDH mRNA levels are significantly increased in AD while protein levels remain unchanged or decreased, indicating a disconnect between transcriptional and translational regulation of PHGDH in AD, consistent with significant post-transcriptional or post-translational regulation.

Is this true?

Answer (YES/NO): NO